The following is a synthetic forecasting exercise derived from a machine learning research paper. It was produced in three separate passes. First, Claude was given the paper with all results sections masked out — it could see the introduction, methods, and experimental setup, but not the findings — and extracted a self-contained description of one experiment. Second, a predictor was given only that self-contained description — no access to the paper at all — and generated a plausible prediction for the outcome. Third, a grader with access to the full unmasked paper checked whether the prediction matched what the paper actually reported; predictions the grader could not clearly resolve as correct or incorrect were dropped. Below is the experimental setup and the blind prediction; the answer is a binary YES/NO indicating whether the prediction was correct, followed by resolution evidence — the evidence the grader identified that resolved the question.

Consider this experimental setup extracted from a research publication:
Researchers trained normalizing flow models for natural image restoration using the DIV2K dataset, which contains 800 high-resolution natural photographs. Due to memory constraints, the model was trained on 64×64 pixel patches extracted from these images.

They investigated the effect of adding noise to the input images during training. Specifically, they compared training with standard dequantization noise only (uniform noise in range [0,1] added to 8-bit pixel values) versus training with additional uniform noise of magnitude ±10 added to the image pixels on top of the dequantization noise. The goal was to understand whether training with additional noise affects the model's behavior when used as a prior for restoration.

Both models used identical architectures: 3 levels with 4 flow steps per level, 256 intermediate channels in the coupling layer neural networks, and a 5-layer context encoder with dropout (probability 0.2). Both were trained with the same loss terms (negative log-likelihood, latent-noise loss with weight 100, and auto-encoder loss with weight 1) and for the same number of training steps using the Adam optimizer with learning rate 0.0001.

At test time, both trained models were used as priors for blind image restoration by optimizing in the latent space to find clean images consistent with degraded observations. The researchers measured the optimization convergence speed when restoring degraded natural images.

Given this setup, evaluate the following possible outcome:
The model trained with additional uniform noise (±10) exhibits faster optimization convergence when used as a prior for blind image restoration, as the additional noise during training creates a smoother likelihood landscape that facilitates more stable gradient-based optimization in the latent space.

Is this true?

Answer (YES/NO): YES